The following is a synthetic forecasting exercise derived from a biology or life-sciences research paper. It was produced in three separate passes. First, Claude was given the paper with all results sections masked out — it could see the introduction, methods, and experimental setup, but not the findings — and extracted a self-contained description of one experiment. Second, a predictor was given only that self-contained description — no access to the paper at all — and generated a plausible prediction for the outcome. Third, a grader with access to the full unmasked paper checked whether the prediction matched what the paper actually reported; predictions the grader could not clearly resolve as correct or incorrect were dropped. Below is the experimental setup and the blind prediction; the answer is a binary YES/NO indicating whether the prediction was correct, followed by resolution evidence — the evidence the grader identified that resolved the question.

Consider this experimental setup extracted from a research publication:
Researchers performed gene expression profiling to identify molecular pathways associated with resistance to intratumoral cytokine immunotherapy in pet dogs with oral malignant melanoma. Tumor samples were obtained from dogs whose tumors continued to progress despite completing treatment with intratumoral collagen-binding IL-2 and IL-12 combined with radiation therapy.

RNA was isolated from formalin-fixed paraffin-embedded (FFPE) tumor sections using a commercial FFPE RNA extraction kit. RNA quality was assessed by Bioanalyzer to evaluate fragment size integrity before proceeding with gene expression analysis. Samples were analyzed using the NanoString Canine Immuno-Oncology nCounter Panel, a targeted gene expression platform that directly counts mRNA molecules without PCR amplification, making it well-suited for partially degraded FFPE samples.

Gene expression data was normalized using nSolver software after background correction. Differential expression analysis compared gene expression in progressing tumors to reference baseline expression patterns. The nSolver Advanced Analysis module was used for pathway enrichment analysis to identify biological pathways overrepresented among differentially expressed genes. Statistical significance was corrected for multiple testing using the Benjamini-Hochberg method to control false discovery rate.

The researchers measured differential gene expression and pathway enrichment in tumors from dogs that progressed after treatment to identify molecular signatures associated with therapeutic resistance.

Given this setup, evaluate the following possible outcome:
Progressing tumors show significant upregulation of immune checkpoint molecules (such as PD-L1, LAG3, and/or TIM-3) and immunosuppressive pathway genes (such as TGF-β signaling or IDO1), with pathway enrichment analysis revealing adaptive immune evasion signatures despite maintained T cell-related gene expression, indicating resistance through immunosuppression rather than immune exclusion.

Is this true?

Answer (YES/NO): NO